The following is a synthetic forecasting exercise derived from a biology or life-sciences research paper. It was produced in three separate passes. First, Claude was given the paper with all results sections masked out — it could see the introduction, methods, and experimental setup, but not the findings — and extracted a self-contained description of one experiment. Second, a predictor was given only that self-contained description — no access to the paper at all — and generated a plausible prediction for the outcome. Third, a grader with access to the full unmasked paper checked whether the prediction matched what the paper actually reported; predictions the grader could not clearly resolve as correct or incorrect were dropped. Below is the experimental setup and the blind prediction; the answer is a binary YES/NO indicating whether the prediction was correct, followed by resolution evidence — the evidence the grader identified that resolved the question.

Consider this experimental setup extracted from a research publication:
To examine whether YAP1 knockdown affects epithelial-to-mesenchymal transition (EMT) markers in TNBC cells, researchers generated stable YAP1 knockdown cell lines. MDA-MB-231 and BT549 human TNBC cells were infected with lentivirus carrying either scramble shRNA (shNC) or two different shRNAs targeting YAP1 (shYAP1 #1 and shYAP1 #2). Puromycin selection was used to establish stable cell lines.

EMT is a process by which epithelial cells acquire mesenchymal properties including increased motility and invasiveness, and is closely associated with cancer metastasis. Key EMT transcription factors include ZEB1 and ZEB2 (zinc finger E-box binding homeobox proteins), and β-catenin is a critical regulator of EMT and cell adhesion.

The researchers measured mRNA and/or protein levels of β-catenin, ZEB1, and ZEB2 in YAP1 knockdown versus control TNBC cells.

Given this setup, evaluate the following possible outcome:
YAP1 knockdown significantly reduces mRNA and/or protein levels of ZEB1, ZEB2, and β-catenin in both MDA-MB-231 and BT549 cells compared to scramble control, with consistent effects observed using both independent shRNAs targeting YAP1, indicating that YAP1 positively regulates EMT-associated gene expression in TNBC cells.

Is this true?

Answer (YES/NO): NO